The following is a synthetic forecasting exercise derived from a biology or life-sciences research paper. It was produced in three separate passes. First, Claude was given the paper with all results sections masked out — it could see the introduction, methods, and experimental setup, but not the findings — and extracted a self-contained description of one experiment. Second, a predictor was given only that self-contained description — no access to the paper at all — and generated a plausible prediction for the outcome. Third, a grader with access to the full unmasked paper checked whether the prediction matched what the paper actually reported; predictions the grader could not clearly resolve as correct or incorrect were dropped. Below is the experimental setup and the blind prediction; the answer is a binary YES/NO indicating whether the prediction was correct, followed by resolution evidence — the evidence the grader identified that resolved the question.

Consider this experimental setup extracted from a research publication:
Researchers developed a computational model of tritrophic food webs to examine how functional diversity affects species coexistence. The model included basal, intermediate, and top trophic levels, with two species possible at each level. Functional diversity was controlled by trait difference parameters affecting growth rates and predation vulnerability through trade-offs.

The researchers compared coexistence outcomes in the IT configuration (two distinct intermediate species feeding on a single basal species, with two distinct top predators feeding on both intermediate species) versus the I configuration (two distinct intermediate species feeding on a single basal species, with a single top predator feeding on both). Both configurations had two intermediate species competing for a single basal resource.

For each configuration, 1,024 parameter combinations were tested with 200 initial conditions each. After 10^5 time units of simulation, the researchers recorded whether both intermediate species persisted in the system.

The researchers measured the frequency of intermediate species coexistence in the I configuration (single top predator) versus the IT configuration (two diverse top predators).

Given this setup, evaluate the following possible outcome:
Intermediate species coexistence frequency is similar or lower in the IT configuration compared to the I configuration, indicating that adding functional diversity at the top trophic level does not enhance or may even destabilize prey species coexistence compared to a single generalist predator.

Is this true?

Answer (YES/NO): YES